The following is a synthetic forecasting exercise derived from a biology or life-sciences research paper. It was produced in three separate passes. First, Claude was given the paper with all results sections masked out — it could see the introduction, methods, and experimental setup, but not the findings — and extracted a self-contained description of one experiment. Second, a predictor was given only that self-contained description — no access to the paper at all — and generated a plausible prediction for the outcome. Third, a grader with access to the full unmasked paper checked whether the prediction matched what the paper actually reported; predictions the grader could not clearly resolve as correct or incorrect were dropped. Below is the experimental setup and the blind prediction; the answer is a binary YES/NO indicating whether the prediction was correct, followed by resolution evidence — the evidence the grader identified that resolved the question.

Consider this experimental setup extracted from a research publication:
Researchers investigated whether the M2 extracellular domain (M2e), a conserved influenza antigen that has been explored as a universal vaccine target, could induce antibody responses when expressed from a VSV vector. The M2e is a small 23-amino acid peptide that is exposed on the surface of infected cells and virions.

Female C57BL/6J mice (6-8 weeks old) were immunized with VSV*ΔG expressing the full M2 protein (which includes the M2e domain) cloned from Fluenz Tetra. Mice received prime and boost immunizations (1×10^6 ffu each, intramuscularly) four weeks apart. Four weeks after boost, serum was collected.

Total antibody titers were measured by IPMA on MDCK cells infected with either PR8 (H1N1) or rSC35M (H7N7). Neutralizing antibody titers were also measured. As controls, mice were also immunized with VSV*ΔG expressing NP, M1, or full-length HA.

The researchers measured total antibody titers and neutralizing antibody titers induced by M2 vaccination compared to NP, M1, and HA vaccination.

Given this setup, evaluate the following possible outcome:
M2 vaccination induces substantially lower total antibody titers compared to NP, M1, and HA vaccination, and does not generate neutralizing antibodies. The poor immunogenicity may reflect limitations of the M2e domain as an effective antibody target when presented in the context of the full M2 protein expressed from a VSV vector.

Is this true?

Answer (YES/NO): NO